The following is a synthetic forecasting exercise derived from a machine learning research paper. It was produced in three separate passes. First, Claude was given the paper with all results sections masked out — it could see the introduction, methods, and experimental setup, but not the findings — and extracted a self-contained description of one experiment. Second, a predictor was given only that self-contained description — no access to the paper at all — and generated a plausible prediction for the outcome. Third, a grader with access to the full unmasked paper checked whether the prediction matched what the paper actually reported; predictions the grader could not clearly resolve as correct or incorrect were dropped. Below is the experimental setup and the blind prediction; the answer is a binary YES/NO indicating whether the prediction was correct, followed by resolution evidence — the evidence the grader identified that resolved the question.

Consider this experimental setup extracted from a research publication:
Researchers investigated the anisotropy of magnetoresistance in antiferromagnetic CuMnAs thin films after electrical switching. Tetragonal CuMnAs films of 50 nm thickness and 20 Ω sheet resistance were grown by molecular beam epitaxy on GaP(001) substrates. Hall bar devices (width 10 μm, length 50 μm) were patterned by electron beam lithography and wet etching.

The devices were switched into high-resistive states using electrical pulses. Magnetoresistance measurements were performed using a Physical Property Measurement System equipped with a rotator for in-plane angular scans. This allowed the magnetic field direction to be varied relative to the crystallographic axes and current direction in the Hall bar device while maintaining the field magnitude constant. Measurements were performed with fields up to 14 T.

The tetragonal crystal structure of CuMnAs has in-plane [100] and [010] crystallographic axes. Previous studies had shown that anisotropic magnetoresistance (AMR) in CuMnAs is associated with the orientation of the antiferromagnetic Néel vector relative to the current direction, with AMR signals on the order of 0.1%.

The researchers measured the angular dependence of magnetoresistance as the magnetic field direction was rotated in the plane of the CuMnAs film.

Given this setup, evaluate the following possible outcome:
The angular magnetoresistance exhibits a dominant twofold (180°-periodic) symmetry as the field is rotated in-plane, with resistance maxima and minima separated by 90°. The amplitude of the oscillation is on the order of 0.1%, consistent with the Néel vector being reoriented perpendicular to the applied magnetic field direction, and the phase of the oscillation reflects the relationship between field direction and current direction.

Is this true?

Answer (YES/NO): NO